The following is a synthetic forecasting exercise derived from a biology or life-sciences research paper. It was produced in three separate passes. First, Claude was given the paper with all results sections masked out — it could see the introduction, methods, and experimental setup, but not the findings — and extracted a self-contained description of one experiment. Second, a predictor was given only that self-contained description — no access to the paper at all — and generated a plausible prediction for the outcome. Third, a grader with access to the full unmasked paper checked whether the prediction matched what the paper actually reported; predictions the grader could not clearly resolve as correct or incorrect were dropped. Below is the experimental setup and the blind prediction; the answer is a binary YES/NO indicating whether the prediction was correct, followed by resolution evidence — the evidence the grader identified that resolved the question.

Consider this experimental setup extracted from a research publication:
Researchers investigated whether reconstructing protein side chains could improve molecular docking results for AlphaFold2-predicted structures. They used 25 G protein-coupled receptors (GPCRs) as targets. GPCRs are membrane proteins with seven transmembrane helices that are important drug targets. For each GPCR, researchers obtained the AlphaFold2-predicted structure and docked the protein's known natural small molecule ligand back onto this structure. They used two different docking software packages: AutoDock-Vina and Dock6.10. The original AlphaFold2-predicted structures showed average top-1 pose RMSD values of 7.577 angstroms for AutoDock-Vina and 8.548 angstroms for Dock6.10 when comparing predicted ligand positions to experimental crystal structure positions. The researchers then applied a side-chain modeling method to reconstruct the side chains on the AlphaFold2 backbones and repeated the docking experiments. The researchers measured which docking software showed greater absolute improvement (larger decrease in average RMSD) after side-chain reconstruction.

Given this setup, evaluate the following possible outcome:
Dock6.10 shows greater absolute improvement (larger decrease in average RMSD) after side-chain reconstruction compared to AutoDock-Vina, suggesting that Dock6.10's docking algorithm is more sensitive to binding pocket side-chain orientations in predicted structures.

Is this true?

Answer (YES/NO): YES